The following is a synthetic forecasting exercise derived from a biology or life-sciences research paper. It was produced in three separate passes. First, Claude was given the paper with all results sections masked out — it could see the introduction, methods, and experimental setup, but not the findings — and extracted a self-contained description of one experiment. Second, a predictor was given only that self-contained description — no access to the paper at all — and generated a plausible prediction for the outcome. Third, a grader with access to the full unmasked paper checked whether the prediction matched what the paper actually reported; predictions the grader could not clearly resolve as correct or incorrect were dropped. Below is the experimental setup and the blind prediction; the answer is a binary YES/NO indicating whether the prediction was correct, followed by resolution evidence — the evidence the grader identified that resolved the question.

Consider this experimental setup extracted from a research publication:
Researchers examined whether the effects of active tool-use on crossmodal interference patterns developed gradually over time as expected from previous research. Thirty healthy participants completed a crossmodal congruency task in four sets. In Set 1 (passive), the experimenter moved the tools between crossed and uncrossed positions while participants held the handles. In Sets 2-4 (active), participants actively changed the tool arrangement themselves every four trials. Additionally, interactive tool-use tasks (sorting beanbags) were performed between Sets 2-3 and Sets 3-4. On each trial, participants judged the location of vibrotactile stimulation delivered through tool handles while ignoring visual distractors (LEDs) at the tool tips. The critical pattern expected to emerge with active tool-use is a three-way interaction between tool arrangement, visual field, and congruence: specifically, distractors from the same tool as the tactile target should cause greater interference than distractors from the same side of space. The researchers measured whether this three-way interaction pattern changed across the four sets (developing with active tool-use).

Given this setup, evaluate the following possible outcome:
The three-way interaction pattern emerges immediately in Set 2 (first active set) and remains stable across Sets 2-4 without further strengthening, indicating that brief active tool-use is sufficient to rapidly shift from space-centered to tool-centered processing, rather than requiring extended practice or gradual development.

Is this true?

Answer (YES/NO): NO